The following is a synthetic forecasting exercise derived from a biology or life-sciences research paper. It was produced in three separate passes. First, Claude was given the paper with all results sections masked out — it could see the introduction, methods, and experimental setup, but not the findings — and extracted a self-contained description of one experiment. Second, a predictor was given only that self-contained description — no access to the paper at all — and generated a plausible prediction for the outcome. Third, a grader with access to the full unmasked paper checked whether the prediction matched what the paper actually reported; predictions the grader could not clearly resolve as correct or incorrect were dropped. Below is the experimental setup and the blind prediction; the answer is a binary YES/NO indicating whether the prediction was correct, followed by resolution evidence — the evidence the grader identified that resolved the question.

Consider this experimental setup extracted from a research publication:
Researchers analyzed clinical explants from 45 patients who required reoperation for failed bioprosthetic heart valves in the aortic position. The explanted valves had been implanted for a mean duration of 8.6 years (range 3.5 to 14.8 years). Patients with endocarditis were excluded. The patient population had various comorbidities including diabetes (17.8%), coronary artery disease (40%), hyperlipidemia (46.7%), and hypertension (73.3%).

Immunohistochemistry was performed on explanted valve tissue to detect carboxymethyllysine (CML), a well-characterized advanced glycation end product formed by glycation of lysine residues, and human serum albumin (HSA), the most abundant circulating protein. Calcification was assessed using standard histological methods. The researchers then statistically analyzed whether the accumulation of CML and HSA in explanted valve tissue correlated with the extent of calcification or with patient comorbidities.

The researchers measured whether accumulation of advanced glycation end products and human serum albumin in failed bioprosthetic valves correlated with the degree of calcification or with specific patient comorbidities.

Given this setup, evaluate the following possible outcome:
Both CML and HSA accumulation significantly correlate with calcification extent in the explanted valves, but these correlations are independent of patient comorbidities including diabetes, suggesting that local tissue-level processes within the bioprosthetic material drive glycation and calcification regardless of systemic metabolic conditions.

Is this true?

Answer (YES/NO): NO